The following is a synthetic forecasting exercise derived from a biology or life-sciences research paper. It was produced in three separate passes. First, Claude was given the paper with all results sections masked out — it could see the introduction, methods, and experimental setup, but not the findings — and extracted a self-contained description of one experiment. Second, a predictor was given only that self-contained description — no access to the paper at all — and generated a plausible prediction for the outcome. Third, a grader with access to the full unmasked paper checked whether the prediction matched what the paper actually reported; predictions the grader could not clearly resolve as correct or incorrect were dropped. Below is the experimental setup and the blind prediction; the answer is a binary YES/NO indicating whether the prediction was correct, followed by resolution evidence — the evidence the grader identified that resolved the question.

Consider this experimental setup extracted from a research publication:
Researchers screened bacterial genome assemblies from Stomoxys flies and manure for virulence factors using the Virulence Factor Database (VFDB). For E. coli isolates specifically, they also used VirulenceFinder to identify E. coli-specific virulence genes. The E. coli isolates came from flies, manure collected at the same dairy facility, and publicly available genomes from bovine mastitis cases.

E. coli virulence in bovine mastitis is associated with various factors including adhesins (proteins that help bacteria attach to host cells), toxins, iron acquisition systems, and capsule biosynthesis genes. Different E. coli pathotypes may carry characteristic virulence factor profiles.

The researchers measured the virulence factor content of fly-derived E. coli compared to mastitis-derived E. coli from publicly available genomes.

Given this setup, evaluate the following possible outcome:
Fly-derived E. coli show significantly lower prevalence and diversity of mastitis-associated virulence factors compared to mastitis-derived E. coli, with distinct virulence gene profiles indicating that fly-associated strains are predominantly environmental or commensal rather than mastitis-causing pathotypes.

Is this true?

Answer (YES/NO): NO